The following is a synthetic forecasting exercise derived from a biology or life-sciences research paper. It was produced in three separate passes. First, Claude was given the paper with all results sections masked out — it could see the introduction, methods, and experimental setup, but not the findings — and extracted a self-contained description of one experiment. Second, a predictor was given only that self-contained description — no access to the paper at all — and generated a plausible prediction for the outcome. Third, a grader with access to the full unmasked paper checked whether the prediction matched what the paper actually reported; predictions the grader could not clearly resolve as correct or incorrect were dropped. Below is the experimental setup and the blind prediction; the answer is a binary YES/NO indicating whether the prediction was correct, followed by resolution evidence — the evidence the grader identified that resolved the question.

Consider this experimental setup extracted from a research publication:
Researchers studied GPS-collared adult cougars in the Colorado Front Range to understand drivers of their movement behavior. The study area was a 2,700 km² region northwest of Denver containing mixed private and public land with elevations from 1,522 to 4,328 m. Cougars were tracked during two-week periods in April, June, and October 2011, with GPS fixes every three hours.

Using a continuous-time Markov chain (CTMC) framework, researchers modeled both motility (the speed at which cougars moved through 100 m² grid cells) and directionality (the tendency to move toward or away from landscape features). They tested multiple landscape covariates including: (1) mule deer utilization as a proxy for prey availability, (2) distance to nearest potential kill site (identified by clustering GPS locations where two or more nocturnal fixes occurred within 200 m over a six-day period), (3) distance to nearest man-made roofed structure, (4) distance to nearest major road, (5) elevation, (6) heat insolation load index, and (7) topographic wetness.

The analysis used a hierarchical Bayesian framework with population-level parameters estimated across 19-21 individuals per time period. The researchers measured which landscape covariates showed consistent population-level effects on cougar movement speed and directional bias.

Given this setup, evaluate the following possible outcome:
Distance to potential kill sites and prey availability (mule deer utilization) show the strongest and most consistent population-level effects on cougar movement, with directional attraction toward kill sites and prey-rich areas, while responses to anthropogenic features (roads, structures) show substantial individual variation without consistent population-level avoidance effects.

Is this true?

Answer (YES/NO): NO